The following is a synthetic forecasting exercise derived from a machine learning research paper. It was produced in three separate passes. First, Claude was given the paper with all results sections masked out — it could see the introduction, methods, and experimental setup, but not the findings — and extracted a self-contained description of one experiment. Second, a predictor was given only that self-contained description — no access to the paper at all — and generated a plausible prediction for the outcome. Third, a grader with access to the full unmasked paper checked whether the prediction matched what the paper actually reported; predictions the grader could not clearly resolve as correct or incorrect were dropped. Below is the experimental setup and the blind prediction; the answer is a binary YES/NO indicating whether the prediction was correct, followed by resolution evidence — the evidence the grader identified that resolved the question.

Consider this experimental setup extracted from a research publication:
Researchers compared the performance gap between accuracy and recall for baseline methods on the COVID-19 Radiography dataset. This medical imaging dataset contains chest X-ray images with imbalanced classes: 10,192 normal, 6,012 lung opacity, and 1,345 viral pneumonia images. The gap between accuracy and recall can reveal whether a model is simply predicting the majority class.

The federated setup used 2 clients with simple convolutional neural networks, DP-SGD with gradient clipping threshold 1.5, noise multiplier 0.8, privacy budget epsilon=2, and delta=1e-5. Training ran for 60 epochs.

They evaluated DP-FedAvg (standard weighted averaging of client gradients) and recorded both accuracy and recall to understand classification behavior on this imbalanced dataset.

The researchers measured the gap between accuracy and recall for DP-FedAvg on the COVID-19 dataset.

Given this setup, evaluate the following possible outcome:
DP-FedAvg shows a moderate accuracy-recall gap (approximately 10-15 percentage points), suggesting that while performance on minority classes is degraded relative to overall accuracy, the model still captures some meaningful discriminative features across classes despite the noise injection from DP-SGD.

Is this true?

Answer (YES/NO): NO